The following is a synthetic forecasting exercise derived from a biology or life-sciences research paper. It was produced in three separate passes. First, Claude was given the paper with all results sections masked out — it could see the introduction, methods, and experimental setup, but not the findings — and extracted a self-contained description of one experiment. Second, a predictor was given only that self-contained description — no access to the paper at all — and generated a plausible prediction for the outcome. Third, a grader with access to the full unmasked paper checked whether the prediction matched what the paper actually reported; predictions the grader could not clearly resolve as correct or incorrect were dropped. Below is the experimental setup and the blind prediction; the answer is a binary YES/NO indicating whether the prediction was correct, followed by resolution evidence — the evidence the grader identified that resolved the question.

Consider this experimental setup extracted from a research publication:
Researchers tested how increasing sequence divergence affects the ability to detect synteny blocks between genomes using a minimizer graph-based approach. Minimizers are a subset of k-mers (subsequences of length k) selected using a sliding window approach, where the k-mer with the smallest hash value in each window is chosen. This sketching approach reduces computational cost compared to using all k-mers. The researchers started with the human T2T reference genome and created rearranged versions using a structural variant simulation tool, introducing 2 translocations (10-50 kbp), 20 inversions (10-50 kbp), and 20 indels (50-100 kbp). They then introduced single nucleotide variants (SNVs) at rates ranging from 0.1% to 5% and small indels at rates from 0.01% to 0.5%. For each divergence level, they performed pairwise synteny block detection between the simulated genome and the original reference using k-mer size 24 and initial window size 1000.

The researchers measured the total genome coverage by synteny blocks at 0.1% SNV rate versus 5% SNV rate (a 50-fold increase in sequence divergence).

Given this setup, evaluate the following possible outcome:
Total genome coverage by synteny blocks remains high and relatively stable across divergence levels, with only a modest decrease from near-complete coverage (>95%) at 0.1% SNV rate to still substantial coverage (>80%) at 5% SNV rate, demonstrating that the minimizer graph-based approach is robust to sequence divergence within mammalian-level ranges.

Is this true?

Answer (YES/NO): YES